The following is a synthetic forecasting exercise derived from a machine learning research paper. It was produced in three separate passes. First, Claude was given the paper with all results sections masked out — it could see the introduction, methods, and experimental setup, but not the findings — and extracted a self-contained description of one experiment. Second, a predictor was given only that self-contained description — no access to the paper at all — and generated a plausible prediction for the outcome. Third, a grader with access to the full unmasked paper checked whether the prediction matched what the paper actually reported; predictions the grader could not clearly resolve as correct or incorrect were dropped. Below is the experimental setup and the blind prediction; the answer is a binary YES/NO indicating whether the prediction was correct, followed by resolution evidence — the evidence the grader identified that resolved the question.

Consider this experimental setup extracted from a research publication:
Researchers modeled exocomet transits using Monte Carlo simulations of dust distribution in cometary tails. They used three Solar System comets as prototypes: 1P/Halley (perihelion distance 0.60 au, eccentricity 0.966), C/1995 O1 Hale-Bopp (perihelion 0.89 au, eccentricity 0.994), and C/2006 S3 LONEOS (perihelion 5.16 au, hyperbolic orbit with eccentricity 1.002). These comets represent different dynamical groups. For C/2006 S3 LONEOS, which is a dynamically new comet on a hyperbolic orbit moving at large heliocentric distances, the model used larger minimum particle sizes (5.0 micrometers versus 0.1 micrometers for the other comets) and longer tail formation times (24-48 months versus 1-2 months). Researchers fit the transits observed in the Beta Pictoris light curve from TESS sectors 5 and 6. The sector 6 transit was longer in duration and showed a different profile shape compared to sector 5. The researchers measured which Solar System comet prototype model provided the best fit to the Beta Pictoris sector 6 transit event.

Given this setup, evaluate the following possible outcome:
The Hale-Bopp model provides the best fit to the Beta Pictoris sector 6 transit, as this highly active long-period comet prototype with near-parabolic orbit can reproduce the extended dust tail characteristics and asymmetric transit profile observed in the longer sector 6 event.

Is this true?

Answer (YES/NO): NO